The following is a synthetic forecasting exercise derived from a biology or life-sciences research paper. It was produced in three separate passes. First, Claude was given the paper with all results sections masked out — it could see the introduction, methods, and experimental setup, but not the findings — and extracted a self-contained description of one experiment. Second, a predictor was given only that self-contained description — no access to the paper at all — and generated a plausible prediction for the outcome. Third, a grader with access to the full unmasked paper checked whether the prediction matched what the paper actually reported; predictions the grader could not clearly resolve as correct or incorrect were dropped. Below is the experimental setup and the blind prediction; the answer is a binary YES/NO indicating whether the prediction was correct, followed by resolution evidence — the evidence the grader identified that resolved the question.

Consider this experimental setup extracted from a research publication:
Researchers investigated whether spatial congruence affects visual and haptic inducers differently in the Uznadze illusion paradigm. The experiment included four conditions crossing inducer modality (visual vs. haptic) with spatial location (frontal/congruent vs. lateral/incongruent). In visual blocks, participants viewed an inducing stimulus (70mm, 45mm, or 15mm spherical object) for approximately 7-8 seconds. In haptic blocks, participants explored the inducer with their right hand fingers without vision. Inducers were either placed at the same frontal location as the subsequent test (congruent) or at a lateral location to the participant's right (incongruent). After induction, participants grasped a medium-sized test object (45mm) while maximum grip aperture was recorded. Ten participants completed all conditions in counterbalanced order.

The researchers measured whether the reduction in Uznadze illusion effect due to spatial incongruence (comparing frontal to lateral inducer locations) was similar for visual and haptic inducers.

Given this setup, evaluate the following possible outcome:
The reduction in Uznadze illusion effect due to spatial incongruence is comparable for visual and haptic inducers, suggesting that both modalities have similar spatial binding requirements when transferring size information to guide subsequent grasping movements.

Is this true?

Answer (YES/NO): NO